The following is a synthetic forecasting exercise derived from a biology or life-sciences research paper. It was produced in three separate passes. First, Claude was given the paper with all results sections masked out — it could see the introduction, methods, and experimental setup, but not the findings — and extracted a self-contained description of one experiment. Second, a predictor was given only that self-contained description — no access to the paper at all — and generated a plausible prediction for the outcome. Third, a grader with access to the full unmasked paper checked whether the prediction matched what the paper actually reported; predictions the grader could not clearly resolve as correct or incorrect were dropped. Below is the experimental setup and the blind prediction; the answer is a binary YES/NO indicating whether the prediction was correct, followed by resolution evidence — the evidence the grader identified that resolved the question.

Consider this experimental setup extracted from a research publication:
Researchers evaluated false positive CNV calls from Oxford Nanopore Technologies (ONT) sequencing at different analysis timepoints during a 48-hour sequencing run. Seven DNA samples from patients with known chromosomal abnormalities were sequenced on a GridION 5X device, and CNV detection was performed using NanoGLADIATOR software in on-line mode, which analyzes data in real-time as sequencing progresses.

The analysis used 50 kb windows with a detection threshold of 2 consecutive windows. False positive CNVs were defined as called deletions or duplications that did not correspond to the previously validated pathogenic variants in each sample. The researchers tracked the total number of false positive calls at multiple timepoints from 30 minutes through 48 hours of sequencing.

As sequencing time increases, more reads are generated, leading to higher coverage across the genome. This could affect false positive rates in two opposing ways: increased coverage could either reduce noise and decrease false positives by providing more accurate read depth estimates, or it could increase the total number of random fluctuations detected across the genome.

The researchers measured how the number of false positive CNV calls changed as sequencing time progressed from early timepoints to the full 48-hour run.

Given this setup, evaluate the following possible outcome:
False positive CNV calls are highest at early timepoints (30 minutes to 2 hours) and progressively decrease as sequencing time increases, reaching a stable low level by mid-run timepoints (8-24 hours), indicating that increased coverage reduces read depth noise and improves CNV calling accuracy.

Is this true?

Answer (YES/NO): NO